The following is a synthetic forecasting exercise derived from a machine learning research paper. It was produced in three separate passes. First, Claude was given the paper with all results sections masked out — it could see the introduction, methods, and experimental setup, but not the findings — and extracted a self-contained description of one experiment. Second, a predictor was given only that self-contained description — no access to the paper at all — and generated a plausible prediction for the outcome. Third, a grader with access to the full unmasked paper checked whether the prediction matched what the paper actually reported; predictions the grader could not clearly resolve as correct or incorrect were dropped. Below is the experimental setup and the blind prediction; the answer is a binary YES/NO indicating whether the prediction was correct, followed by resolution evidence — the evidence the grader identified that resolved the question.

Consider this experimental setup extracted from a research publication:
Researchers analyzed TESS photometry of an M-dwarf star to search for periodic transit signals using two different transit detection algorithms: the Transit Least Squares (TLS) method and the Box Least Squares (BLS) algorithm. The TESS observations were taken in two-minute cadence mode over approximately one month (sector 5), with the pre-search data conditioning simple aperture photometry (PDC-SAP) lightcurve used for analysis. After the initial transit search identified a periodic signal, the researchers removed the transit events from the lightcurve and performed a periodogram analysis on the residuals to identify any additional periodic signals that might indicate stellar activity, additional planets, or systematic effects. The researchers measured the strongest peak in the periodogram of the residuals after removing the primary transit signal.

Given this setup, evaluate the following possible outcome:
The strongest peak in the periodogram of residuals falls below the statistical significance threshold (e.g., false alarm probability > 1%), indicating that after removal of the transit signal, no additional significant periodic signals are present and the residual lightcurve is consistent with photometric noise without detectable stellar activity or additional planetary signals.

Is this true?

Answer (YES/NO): NO